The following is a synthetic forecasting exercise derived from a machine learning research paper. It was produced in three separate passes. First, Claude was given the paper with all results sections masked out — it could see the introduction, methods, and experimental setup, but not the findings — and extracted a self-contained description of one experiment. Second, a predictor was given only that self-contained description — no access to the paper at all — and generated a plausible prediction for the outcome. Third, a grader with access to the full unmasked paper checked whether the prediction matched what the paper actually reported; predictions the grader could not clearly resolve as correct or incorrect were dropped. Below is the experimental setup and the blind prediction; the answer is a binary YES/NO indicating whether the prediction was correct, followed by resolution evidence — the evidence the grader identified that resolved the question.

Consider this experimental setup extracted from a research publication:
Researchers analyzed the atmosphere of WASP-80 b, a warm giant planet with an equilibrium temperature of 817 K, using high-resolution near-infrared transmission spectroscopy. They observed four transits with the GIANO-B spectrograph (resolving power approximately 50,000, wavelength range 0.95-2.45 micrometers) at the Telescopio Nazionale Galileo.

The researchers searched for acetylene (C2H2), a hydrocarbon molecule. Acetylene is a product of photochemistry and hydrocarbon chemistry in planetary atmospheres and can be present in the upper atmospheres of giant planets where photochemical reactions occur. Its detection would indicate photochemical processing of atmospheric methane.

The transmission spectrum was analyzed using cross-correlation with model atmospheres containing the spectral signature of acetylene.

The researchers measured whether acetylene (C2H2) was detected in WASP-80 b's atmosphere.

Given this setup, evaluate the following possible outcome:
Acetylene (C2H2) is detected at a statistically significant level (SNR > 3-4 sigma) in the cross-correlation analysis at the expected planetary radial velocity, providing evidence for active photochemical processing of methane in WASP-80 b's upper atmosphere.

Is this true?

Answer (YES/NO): NO